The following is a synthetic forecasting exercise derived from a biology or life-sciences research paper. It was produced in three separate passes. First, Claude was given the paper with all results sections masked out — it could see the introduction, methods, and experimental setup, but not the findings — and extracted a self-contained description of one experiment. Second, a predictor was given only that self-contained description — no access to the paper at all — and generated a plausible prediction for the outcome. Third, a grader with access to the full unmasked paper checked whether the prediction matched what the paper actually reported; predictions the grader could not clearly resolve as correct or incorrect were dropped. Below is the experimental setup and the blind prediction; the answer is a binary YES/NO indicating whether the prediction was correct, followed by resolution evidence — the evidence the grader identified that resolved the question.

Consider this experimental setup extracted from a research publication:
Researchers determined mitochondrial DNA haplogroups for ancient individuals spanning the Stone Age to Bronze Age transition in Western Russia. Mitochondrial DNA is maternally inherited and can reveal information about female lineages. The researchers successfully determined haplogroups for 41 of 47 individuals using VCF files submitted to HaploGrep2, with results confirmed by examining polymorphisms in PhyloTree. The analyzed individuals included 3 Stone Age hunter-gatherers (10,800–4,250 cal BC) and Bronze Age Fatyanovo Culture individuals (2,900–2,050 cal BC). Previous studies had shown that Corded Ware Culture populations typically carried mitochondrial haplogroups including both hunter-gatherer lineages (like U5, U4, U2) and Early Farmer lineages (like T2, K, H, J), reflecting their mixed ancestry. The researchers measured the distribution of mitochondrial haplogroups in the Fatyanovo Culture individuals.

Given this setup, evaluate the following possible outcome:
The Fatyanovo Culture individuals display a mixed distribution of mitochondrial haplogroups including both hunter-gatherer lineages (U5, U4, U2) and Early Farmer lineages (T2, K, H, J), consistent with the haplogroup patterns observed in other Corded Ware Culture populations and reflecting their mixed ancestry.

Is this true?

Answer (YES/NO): YES